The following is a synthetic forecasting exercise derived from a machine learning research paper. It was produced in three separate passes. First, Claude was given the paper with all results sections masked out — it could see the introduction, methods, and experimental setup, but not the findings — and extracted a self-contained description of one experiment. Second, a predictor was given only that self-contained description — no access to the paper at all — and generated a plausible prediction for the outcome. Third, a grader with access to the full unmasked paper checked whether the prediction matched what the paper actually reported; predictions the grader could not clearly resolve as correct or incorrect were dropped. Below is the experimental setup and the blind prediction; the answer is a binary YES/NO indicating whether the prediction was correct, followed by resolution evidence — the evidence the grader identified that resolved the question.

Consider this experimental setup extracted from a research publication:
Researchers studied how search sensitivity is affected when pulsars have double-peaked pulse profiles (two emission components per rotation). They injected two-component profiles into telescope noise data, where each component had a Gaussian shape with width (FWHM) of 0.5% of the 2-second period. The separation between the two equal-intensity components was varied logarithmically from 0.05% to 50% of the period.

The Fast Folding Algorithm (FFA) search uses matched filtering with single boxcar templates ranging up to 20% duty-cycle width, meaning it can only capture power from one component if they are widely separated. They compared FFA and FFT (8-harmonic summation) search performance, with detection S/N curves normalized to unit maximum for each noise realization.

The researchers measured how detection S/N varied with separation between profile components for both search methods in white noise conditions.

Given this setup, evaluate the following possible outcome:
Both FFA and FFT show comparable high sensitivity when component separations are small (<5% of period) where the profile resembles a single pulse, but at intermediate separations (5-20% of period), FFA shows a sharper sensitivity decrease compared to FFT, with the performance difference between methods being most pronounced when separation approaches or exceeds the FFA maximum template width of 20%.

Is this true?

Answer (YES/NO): NO